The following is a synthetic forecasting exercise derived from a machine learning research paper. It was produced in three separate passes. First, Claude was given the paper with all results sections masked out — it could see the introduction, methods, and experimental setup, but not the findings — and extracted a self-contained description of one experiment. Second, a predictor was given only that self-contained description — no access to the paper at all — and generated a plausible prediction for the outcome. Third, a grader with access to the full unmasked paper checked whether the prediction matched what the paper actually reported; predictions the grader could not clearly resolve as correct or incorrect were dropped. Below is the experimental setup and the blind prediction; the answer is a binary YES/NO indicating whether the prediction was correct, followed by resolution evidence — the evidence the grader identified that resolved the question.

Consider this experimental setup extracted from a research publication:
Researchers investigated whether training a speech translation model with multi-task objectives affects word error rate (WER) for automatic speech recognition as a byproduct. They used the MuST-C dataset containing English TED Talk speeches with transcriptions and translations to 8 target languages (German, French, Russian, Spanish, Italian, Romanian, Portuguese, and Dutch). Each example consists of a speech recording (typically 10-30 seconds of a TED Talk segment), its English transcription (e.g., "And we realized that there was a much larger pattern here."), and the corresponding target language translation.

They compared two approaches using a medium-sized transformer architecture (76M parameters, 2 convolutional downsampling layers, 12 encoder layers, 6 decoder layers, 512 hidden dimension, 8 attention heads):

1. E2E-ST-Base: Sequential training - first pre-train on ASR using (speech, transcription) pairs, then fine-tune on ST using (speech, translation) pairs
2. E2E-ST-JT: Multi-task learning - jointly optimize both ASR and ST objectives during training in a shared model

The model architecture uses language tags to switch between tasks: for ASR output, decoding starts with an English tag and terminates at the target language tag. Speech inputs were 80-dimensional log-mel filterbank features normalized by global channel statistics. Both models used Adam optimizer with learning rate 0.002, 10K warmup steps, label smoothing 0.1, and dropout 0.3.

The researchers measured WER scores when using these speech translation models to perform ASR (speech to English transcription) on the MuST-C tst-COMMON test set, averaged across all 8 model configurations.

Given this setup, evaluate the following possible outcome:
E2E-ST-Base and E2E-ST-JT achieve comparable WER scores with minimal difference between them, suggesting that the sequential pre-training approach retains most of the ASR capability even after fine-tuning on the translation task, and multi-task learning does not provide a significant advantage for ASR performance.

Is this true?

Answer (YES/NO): NO